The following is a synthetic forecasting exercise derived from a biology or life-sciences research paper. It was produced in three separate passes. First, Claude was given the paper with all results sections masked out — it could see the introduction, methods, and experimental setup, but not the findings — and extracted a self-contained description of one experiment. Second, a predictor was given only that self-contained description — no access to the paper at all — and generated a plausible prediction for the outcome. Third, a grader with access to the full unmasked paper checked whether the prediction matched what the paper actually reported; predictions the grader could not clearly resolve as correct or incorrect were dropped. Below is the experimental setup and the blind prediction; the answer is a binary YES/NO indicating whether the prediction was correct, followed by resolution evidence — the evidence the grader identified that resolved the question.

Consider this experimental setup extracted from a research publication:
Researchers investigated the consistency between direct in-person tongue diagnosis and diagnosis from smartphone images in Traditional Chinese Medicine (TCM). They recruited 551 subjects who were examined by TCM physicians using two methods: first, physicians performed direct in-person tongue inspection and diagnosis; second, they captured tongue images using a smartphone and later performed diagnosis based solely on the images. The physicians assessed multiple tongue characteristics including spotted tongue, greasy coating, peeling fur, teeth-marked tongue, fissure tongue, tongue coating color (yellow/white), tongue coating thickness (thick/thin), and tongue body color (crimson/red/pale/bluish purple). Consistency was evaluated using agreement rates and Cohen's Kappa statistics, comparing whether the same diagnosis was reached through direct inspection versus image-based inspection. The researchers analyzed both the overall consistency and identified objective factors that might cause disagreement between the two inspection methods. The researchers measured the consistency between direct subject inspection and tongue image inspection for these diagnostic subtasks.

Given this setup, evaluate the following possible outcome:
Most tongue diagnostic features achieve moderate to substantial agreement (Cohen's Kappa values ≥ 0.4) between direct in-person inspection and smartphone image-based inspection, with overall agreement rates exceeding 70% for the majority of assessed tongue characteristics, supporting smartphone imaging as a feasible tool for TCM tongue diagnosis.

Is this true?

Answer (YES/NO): YES